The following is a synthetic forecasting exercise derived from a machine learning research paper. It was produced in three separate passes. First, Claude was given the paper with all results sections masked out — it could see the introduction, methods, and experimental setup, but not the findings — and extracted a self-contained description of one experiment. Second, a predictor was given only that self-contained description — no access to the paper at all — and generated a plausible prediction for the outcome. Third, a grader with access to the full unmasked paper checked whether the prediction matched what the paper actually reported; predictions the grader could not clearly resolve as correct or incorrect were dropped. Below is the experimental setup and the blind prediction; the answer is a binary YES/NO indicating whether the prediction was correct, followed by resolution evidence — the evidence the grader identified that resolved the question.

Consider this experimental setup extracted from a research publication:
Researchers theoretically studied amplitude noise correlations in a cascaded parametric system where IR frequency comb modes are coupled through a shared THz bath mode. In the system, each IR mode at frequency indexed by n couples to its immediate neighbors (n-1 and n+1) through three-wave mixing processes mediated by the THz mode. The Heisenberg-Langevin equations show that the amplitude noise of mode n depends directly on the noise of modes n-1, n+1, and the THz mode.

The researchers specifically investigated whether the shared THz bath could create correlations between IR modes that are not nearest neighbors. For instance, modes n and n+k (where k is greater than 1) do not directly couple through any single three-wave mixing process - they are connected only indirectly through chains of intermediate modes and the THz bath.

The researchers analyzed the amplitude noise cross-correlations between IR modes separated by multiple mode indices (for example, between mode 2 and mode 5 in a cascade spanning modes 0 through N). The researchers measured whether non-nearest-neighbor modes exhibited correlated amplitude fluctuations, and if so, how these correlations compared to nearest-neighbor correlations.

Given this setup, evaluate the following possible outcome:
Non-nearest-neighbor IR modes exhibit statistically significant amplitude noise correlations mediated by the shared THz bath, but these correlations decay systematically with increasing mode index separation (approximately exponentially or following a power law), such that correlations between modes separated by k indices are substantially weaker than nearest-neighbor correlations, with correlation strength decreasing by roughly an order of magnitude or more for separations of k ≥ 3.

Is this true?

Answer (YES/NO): NO